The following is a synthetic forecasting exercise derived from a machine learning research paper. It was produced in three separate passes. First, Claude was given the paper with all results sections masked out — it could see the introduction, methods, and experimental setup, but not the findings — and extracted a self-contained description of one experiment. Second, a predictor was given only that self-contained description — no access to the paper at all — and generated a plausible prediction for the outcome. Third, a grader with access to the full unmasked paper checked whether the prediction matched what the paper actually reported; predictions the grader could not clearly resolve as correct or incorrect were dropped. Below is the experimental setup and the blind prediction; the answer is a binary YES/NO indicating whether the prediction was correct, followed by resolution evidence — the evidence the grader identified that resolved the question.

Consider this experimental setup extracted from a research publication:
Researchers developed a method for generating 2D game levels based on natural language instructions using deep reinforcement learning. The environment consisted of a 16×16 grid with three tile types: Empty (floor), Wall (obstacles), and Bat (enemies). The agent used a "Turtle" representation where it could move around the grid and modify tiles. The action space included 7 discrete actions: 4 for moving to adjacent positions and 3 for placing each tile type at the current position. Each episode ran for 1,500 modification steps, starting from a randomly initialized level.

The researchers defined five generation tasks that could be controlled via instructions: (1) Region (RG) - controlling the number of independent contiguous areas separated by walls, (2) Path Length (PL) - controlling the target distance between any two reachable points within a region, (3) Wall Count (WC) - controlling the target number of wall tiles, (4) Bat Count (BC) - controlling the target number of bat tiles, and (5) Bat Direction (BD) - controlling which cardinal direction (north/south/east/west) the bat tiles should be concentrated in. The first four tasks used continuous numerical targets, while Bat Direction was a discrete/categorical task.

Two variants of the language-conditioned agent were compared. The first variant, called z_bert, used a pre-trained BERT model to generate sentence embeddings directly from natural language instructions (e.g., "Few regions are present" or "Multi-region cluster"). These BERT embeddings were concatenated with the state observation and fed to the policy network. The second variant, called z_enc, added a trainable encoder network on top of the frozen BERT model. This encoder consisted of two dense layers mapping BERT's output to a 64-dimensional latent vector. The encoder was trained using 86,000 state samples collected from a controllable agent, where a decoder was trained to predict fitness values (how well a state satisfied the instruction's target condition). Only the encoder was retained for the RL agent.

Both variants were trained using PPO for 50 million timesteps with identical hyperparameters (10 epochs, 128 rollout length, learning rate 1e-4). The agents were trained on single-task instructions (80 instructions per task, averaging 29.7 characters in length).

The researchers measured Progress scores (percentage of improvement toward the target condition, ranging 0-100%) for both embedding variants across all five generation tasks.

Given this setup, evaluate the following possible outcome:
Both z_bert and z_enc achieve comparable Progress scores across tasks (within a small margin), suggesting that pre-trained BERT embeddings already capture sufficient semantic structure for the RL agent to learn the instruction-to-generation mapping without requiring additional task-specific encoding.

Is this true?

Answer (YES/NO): NO